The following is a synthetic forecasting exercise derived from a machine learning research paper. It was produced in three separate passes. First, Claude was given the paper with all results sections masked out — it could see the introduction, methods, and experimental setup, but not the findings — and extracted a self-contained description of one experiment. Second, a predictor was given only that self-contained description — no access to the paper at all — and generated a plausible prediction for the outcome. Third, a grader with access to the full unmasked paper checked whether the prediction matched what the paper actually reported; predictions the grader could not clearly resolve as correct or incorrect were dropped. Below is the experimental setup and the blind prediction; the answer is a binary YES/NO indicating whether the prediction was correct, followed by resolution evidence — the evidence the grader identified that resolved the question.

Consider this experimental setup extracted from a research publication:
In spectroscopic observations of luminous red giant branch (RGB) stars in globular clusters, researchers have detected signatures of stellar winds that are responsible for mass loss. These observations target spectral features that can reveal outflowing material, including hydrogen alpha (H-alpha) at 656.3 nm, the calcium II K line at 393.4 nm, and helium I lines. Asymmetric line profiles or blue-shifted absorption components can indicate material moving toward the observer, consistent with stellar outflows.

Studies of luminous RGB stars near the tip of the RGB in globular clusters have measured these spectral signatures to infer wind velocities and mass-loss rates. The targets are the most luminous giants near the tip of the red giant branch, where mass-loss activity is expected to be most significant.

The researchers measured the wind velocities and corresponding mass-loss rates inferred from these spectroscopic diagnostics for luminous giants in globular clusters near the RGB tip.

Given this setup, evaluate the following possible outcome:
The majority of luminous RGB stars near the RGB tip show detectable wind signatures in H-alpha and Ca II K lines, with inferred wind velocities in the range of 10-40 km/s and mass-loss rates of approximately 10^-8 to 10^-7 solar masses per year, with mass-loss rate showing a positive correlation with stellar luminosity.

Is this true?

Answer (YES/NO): NO